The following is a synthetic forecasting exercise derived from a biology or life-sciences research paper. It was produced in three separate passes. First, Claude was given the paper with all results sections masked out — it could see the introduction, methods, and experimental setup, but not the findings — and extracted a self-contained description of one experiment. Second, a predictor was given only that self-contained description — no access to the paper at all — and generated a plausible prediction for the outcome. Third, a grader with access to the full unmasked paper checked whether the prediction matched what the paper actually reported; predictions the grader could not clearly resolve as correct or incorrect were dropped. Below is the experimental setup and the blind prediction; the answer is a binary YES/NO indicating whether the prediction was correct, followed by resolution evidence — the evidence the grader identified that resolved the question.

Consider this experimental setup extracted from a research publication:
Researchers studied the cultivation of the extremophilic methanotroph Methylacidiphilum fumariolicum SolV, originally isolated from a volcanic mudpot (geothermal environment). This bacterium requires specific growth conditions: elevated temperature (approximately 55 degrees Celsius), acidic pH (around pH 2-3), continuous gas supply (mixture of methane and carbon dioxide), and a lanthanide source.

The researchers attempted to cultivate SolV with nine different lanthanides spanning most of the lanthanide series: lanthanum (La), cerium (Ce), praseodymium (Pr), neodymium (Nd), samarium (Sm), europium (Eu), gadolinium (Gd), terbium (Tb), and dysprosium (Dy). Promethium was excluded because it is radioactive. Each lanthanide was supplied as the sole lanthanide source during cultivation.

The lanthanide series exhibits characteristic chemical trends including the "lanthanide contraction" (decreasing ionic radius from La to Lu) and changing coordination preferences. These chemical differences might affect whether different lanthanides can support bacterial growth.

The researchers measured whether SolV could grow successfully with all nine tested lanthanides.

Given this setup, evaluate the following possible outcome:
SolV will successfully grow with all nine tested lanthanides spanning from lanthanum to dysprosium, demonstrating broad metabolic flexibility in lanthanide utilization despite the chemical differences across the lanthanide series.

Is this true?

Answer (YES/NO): NO